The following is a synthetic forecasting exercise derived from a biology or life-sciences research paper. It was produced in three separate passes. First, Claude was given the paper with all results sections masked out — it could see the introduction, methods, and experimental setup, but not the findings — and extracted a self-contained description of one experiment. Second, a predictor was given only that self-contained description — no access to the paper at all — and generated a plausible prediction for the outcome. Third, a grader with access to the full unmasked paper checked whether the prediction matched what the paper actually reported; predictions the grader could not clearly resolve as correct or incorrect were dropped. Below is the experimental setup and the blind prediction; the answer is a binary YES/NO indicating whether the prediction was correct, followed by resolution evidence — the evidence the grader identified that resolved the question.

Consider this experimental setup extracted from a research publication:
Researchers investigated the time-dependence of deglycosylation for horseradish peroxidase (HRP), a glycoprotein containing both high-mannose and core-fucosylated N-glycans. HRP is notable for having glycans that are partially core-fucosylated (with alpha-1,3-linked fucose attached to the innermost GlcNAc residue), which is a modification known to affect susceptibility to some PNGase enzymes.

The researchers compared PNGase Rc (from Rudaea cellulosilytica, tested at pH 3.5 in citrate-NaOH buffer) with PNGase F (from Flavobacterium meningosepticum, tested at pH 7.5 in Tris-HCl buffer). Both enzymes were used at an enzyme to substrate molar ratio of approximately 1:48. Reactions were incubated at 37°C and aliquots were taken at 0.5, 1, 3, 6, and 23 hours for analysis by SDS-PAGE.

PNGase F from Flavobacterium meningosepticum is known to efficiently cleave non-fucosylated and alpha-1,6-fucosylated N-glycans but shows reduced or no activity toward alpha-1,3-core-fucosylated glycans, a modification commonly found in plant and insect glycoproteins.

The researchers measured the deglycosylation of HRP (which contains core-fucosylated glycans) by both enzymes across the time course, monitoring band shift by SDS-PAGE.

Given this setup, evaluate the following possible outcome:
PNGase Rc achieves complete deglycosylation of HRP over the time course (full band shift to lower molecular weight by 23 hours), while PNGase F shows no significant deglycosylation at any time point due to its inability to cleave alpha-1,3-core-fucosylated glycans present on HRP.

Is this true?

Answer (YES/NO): YES